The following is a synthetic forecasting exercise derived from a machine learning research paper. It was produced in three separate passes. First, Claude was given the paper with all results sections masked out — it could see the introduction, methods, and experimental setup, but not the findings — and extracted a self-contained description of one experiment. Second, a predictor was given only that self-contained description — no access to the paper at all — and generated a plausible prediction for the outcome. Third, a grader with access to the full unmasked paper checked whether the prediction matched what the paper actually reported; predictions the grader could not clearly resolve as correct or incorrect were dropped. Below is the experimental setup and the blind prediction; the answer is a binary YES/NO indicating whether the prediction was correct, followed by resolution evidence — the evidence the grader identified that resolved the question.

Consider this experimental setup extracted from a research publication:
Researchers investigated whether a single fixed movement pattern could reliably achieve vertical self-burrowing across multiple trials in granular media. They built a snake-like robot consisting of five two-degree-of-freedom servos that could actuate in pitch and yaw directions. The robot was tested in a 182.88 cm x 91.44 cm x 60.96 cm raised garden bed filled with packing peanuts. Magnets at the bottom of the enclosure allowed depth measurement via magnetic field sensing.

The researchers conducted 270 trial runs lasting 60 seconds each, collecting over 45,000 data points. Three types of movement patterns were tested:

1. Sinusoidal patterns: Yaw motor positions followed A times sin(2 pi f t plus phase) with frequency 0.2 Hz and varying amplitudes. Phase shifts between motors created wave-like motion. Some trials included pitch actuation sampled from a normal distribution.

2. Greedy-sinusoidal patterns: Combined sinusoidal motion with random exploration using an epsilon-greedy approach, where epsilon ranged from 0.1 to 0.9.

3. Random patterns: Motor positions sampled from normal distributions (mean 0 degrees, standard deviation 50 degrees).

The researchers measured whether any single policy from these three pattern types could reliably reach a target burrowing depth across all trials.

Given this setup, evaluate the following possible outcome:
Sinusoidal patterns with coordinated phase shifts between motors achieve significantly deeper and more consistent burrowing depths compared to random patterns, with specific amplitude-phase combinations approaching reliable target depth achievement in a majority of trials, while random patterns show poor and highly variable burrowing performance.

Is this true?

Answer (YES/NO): NO